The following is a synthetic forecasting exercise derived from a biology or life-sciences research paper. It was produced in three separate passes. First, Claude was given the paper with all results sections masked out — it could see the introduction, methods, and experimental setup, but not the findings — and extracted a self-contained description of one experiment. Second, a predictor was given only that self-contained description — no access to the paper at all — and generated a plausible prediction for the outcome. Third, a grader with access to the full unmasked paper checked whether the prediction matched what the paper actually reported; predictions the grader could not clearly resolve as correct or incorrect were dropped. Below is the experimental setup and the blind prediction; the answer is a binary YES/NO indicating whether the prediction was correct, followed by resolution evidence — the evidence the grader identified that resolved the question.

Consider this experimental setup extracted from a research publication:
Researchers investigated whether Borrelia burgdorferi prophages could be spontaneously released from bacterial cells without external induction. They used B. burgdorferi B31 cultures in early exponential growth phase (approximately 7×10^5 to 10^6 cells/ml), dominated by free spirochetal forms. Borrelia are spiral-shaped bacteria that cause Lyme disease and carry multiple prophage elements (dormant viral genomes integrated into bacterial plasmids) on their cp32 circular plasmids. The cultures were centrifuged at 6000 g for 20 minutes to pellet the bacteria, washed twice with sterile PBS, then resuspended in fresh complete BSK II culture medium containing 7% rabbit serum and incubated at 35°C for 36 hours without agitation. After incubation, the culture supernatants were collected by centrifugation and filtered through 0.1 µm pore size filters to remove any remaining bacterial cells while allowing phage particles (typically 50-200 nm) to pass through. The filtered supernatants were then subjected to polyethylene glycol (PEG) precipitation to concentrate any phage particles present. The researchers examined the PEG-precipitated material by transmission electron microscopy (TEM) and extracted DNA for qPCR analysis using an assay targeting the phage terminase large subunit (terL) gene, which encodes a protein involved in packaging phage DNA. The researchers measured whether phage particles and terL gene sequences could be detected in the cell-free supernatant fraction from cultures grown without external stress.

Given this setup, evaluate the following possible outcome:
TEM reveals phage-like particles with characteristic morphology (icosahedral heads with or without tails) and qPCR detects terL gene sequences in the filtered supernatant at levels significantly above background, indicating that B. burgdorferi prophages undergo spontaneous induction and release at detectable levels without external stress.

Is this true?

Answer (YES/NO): YES